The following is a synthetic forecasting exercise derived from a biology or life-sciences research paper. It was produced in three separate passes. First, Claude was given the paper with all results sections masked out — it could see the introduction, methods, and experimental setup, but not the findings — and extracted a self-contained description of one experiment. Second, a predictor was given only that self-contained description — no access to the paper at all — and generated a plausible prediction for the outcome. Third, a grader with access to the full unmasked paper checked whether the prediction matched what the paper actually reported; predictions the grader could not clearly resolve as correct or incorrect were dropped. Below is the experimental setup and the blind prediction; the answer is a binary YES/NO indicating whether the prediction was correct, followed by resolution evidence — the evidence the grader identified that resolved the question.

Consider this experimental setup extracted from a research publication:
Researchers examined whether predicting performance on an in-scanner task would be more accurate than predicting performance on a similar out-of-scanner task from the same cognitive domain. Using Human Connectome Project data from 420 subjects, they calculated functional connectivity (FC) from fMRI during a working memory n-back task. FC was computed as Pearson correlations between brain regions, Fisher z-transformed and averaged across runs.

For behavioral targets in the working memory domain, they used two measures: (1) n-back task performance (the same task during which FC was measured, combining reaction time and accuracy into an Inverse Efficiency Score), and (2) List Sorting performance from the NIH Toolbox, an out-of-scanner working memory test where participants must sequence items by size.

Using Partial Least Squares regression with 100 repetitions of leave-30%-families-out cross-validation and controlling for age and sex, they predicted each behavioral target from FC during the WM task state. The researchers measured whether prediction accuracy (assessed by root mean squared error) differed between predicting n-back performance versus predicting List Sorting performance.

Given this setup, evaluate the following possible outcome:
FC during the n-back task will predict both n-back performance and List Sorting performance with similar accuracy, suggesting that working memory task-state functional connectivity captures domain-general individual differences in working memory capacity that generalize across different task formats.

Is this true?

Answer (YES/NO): YES